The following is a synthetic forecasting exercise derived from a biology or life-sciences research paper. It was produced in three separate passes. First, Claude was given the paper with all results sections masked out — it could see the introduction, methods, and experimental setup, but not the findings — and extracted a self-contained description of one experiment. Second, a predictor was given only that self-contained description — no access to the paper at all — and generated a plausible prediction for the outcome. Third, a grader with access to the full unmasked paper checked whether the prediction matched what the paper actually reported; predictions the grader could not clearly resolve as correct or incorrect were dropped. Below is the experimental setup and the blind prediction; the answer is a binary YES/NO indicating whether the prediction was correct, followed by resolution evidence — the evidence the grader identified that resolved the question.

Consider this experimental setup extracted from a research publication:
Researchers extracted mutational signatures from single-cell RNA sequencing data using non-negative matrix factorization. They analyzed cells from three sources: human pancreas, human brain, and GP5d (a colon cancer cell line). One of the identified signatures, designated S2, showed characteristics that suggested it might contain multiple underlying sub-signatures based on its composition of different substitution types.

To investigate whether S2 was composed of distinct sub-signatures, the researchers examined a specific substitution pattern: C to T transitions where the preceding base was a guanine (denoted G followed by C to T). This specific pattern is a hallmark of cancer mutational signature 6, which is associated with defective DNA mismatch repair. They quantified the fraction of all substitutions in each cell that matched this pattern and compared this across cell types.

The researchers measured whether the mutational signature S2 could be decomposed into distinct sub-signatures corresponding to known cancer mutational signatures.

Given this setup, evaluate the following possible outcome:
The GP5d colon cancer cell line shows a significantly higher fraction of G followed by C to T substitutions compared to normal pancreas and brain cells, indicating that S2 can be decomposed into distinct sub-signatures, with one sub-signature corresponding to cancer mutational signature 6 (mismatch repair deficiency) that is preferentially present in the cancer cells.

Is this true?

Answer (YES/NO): YES